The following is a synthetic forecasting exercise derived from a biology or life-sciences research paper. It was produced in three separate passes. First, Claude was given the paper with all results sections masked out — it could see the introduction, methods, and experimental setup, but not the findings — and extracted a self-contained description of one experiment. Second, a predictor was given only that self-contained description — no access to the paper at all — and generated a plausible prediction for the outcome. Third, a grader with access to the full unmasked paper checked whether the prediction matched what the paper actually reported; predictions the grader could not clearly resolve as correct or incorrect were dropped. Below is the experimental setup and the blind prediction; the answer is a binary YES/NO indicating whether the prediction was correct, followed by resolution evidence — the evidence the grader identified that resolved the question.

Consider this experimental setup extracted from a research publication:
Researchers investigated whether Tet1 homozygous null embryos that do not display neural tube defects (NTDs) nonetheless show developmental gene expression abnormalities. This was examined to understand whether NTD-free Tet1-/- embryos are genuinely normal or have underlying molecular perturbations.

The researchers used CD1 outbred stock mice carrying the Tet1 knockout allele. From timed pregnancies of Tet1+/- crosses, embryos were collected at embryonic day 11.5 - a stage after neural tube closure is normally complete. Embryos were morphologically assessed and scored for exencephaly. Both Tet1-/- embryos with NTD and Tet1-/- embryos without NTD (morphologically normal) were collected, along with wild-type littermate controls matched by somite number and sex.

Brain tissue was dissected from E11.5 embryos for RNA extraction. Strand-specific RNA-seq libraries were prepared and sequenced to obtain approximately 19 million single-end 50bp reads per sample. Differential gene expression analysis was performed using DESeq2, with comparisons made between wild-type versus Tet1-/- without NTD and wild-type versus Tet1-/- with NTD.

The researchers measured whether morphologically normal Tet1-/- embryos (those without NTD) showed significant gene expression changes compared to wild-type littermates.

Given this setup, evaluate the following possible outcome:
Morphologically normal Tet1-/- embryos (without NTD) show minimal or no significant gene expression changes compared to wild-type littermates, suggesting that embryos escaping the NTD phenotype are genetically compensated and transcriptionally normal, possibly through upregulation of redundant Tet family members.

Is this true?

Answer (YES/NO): YES